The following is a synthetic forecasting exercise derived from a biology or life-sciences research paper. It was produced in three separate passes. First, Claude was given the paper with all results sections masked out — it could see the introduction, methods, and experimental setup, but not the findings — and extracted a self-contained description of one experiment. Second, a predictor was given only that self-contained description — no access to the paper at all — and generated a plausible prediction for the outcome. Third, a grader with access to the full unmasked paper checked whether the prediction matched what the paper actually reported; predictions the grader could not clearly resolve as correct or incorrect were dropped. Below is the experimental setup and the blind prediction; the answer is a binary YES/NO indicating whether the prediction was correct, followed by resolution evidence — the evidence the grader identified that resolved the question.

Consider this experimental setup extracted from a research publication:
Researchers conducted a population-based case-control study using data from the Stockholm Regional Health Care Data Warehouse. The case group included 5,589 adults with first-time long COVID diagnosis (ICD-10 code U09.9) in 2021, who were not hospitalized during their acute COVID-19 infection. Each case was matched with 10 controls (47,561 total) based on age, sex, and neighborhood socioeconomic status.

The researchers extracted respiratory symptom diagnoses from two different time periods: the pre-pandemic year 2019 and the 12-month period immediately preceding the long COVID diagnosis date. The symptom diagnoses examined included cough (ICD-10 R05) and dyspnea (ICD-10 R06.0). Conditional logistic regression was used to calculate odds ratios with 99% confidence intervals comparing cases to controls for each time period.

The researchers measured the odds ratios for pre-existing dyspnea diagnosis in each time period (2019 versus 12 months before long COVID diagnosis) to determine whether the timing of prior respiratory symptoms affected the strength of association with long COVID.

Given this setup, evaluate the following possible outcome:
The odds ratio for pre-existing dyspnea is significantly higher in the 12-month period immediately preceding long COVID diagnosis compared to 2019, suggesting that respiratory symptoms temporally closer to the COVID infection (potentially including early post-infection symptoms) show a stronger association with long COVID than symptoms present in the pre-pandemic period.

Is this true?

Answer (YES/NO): YES